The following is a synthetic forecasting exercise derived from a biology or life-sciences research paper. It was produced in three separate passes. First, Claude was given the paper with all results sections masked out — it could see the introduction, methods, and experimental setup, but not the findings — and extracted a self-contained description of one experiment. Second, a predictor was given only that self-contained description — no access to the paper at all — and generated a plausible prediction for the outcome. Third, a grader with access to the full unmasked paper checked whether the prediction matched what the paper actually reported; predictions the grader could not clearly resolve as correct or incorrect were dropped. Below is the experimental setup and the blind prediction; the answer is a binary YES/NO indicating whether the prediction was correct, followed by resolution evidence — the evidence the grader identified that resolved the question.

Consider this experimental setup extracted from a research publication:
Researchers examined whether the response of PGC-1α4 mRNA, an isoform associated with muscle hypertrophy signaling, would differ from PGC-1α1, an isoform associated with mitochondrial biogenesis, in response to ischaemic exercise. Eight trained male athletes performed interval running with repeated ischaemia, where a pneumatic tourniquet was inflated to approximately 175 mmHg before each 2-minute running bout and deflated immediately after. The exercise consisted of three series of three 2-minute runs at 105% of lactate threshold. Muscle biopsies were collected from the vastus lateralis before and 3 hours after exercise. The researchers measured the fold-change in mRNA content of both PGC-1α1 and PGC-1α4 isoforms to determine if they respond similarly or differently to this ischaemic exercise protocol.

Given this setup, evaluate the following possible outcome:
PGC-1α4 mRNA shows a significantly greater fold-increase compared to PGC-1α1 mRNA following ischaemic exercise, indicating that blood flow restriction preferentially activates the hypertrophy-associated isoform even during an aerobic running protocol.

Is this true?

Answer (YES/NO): YES